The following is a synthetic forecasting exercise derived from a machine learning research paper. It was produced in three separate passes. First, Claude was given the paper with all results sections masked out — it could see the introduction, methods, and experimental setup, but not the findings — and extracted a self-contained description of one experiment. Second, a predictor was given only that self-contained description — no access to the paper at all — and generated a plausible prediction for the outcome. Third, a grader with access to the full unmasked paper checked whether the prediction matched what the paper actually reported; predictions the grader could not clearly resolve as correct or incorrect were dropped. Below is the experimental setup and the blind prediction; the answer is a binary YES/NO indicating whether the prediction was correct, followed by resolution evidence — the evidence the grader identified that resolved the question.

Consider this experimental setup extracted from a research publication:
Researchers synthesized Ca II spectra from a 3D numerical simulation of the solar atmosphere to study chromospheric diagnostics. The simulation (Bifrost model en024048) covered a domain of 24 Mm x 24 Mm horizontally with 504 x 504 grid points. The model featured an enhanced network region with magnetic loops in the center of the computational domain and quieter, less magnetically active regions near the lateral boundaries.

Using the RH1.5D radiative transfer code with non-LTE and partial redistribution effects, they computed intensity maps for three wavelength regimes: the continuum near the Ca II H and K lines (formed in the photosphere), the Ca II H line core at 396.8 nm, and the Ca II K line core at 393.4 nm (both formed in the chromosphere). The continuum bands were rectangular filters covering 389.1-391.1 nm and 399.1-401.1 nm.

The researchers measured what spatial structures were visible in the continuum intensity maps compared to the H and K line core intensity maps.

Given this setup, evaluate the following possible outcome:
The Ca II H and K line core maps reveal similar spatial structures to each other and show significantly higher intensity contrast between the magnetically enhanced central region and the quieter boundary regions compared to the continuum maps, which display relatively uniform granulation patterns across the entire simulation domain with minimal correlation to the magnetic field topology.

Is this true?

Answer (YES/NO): NO